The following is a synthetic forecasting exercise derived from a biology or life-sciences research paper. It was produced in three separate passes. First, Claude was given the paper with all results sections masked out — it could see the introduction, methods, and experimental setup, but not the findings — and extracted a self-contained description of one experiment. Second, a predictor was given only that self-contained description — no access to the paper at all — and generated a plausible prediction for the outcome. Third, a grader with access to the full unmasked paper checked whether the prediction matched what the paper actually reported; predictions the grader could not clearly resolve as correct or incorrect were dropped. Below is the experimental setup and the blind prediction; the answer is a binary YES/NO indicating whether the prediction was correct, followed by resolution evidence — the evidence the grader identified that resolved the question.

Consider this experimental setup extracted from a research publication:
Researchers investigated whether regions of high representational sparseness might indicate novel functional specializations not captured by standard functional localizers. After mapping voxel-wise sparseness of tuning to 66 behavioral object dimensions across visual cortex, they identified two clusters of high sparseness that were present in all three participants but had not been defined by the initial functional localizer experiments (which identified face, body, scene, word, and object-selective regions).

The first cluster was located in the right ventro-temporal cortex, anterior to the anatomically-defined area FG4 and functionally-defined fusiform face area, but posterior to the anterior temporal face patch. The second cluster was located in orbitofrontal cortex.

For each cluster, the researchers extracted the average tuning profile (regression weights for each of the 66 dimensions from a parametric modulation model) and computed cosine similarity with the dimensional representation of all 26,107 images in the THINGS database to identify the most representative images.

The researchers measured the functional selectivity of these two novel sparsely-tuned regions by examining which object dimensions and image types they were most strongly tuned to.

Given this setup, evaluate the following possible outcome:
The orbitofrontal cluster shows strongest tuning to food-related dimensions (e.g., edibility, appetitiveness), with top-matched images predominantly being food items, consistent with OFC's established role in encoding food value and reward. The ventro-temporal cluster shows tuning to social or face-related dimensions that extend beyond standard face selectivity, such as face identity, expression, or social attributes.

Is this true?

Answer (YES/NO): NO